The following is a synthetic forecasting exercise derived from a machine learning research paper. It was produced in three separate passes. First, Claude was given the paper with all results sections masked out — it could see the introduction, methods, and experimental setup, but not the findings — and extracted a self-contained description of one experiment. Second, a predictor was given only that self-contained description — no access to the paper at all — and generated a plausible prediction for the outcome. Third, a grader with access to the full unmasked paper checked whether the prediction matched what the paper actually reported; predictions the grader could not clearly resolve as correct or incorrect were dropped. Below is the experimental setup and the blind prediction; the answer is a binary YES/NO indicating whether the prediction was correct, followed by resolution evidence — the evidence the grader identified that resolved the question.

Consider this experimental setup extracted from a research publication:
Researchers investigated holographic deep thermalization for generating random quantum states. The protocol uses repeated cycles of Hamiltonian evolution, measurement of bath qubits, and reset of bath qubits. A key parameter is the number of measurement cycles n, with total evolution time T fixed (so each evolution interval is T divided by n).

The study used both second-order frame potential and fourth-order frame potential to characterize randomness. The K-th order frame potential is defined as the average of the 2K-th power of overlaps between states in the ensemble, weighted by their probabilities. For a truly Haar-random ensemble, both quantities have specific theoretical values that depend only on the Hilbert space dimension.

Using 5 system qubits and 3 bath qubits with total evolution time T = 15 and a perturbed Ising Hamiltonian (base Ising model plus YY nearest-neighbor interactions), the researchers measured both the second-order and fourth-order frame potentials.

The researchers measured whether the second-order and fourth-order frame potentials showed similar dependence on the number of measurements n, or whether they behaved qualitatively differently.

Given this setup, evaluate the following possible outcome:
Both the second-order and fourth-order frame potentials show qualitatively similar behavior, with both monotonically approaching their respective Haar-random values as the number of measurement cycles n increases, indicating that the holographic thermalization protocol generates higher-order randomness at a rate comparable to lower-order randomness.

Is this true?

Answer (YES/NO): NO